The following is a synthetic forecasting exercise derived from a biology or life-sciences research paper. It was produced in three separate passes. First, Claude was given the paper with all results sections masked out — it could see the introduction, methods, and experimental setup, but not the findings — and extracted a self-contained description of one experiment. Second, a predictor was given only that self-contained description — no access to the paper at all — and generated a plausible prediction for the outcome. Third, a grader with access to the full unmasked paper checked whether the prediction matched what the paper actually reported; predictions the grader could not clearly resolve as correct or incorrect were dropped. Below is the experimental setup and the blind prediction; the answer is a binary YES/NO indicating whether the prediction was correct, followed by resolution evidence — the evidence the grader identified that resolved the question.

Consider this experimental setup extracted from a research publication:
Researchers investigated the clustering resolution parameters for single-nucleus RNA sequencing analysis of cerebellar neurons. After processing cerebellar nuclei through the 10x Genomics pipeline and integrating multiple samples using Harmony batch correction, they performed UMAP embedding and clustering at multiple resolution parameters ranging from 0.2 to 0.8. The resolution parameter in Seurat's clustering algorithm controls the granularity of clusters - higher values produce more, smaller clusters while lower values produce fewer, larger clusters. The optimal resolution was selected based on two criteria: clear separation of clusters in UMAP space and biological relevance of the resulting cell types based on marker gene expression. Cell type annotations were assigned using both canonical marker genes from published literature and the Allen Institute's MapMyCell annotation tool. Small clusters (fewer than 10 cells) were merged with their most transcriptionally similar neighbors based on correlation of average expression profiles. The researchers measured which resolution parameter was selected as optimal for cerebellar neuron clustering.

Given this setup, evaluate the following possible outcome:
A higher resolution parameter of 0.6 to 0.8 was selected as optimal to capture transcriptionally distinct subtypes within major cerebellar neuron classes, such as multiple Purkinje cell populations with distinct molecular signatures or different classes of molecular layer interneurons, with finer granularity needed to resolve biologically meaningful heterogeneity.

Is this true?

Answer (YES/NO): NO